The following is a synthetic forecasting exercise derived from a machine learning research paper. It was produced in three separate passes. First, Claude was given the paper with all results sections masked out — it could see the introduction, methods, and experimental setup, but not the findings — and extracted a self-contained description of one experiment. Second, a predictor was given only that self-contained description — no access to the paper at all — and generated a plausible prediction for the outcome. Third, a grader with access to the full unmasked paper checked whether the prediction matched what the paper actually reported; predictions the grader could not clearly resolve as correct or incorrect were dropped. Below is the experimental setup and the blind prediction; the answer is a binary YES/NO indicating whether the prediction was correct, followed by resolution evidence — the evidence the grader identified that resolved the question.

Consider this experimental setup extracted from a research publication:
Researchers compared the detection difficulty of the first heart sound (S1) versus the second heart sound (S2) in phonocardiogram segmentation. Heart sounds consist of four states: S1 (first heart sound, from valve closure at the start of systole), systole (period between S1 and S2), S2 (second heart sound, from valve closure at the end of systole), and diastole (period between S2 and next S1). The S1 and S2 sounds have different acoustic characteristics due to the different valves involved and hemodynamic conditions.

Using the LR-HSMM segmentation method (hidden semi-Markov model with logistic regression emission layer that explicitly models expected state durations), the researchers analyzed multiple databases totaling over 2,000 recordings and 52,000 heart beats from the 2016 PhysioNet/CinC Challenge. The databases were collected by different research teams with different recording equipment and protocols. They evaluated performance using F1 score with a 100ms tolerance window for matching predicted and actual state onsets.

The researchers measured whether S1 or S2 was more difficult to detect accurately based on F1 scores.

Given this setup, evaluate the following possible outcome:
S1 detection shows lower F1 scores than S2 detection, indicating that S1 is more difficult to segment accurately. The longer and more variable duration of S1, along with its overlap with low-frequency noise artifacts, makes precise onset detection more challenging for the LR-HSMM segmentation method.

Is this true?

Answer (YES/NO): NO